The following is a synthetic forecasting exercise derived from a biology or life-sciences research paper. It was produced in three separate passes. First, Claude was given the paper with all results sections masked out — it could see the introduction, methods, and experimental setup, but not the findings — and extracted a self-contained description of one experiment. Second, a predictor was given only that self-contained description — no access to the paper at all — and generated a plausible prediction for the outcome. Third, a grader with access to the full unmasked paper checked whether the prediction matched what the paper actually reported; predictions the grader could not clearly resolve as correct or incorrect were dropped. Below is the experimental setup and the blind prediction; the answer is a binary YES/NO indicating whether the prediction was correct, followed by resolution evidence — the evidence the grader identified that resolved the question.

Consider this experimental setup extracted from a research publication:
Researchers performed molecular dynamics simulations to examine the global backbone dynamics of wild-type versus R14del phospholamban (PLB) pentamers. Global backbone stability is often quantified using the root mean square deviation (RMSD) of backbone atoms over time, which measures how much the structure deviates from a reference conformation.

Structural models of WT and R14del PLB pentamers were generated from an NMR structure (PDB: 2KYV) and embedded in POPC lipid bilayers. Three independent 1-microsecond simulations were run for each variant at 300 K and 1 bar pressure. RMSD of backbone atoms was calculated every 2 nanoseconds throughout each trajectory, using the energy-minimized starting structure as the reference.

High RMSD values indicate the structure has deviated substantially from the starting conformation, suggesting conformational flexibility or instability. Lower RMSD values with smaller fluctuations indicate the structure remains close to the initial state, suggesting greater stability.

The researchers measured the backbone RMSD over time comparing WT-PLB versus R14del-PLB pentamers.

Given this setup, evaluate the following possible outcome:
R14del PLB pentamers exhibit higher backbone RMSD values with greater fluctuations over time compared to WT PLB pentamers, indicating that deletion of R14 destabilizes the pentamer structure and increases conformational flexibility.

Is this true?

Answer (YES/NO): NO